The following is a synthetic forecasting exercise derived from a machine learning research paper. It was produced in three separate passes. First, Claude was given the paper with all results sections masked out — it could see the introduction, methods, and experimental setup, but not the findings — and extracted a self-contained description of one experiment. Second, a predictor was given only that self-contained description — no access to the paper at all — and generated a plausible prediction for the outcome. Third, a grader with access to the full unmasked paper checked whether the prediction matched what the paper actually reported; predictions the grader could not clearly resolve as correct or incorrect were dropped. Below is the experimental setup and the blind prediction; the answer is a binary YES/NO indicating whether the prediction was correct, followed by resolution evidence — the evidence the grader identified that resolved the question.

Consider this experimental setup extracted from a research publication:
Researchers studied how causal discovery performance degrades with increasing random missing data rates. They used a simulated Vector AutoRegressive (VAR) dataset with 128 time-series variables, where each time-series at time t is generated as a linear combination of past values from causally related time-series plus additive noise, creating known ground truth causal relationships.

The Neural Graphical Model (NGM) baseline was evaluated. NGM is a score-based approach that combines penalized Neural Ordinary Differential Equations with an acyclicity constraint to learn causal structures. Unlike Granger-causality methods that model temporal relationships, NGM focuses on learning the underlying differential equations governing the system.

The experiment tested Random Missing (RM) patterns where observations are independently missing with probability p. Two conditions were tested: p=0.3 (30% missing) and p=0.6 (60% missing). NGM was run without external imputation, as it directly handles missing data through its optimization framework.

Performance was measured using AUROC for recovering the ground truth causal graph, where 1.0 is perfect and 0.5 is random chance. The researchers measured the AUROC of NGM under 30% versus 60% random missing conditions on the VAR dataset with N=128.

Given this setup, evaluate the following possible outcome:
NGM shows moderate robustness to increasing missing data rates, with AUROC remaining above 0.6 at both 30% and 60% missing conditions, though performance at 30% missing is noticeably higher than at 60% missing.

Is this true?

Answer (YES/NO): NO